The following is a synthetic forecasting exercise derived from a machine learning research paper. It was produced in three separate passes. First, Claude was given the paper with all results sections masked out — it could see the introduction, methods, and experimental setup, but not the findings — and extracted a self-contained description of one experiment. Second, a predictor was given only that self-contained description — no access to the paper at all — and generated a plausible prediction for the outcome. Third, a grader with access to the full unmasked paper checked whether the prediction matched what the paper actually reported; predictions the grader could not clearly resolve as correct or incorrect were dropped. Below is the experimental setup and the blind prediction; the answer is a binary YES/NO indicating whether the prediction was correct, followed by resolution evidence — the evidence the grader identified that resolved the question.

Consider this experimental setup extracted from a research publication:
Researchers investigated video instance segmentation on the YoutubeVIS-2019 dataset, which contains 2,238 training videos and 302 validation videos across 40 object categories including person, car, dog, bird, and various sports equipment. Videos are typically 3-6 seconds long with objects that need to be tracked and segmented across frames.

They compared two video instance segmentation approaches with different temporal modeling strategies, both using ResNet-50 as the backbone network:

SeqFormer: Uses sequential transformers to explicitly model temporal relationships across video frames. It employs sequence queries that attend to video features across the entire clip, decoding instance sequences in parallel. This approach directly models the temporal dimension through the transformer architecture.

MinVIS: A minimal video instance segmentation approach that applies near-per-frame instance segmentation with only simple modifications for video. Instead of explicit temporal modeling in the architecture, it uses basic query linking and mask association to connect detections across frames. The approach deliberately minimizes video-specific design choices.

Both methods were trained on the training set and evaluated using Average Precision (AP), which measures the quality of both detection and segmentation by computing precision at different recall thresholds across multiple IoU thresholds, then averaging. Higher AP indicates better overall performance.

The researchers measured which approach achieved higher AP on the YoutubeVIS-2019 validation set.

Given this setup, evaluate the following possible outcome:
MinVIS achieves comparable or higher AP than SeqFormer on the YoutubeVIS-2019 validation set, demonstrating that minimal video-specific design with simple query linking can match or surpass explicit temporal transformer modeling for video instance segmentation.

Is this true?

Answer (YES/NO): YES